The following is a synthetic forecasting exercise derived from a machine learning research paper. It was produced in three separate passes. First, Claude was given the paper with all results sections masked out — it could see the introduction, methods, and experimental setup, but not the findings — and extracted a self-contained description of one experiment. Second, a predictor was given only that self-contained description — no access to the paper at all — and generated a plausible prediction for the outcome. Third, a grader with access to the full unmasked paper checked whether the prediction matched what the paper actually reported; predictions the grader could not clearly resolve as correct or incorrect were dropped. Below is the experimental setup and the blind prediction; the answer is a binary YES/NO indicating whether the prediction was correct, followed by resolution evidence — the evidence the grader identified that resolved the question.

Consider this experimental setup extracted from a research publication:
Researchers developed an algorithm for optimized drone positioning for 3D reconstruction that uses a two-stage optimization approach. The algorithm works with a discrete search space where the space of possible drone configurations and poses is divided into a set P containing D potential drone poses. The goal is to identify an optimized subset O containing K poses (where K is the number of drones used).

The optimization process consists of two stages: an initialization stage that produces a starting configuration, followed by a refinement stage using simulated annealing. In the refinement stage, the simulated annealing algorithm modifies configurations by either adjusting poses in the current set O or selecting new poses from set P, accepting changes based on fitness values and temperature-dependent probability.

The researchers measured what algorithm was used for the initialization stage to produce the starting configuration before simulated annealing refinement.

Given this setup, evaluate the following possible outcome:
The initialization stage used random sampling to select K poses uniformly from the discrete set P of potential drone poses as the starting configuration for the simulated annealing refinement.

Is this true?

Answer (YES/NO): NO